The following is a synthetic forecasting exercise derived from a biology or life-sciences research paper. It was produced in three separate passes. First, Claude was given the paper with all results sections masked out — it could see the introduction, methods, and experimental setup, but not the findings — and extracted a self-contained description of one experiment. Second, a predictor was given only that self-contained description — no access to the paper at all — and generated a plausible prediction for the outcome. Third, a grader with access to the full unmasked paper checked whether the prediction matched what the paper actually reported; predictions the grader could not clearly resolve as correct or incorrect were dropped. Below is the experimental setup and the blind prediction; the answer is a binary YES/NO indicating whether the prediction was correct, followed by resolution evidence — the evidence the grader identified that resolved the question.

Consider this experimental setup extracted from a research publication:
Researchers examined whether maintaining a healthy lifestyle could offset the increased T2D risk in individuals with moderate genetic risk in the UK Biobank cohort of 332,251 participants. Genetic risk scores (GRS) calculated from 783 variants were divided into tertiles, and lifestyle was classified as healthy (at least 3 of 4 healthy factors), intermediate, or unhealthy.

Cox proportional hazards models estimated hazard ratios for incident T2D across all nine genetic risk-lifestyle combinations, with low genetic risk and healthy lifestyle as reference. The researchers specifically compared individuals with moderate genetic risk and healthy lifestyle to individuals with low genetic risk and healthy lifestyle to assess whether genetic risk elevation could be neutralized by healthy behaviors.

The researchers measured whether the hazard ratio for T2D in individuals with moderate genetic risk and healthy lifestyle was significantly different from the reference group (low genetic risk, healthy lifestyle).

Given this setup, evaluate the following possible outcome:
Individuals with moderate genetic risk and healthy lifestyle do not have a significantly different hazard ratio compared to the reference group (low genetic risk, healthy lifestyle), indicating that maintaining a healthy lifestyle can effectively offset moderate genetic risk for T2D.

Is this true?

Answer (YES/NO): NO